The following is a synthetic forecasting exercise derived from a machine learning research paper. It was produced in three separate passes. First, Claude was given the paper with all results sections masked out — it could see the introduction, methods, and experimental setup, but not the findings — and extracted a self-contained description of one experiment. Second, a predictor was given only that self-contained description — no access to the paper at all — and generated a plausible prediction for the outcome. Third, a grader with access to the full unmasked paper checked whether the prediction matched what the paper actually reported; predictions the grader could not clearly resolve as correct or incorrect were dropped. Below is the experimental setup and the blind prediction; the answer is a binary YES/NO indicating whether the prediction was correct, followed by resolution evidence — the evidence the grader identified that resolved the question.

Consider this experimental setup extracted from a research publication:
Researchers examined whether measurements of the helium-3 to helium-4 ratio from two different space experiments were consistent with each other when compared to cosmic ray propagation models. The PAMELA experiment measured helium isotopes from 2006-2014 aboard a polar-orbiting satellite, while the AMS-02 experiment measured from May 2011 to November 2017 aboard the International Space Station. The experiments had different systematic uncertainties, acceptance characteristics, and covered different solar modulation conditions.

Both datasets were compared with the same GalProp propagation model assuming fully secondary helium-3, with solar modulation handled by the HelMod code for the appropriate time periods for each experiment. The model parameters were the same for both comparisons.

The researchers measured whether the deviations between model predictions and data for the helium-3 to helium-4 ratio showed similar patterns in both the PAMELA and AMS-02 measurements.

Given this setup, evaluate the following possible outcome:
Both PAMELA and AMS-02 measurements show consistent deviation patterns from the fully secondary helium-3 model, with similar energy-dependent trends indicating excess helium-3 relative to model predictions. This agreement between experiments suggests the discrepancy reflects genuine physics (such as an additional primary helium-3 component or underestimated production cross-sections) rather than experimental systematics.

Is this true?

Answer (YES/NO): NO